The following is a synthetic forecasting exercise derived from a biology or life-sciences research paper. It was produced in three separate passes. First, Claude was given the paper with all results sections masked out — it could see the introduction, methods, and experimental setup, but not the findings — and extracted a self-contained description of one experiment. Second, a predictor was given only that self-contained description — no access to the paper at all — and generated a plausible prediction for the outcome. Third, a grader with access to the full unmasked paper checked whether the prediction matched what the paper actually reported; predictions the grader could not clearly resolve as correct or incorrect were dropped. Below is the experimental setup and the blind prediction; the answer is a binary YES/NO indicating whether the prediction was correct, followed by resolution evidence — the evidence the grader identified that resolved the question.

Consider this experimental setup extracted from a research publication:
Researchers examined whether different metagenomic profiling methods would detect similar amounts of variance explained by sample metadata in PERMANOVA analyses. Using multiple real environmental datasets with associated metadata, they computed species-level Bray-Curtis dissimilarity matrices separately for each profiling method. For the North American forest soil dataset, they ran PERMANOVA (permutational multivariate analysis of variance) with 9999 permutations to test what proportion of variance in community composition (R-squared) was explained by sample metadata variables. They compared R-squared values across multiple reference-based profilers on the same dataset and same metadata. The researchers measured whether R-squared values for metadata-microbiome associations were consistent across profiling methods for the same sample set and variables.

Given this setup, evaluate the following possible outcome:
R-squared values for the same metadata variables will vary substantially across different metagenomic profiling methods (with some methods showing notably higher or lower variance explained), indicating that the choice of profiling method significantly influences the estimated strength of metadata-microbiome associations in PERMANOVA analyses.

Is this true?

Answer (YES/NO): YES